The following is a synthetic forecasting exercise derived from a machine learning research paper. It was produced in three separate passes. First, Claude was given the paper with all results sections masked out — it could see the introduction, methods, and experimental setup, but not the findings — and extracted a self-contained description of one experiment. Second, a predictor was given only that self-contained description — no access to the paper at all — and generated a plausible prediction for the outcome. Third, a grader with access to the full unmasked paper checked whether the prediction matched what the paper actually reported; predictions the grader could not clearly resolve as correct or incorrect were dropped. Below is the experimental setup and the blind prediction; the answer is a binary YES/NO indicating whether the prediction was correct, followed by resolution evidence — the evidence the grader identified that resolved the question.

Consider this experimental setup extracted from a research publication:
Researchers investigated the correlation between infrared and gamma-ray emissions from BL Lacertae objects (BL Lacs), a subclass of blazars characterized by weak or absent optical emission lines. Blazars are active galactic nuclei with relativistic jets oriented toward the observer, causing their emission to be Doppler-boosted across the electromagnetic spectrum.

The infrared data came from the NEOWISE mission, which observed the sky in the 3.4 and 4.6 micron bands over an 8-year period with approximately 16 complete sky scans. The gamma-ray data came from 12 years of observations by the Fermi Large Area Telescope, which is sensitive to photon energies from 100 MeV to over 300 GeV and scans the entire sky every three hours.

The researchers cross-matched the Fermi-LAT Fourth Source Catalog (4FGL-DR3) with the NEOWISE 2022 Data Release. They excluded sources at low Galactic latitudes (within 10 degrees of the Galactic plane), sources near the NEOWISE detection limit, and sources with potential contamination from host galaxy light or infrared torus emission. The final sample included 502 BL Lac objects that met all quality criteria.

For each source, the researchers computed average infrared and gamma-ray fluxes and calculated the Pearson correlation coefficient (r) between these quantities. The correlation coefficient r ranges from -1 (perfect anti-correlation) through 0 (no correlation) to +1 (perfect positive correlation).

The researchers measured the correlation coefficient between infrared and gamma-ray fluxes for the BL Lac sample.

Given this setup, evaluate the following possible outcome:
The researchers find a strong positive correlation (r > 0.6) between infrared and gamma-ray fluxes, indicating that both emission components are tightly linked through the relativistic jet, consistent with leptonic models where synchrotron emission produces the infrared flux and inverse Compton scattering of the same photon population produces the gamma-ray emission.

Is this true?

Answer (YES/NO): YES